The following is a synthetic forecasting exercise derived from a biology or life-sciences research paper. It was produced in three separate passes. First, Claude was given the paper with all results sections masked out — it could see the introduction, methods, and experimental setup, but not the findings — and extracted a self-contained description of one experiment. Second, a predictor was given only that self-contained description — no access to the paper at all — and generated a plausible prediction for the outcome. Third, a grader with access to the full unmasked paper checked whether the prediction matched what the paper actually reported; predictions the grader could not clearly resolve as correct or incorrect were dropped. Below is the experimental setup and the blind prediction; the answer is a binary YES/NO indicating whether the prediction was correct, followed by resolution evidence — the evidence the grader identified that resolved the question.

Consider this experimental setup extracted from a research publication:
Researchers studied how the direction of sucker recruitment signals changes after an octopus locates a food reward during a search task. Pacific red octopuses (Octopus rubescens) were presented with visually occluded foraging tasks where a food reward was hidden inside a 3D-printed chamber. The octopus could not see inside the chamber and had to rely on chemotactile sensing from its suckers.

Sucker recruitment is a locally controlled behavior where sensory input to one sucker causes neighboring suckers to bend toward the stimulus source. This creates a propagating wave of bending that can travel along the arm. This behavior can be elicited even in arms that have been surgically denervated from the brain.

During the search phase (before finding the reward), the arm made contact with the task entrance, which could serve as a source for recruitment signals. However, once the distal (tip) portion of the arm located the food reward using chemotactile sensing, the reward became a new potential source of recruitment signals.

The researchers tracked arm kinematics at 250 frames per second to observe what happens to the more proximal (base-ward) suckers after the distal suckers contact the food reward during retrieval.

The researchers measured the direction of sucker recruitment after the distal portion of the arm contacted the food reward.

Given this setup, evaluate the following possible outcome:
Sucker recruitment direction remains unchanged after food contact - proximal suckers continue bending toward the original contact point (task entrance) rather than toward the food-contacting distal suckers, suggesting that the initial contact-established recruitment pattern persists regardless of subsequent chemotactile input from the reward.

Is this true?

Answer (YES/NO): NO